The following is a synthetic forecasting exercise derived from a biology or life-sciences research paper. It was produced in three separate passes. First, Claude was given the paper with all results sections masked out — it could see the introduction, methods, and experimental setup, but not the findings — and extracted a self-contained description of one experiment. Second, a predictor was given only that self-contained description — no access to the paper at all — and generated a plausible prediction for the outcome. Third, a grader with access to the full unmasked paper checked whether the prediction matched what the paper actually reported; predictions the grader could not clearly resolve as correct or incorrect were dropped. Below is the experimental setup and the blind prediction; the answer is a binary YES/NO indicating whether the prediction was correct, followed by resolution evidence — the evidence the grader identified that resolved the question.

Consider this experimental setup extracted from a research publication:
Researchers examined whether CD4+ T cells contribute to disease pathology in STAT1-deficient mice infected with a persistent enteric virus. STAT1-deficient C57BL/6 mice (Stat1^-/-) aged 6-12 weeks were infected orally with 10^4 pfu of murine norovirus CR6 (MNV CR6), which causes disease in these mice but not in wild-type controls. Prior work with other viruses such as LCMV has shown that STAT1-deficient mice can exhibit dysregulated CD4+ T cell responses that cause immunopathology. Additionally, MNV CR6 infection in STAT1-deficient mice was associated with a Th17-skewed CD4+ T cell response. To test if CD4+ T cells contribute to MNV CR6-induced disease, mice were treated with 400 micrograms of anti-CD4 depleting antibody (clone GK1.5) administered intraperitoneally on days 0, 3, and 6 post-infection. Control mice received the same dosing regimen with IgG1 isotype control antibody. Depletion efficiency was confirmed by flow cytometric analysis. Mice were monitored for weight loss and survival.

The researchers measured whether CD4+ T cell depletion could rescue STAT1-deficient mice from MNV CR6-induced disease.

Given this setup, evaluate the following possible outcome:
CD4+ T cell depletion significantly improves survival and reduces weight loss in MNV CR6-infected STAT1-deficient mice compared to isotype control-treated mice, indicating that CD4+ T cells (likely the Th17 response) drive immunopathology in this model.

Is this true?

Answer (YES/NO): NO